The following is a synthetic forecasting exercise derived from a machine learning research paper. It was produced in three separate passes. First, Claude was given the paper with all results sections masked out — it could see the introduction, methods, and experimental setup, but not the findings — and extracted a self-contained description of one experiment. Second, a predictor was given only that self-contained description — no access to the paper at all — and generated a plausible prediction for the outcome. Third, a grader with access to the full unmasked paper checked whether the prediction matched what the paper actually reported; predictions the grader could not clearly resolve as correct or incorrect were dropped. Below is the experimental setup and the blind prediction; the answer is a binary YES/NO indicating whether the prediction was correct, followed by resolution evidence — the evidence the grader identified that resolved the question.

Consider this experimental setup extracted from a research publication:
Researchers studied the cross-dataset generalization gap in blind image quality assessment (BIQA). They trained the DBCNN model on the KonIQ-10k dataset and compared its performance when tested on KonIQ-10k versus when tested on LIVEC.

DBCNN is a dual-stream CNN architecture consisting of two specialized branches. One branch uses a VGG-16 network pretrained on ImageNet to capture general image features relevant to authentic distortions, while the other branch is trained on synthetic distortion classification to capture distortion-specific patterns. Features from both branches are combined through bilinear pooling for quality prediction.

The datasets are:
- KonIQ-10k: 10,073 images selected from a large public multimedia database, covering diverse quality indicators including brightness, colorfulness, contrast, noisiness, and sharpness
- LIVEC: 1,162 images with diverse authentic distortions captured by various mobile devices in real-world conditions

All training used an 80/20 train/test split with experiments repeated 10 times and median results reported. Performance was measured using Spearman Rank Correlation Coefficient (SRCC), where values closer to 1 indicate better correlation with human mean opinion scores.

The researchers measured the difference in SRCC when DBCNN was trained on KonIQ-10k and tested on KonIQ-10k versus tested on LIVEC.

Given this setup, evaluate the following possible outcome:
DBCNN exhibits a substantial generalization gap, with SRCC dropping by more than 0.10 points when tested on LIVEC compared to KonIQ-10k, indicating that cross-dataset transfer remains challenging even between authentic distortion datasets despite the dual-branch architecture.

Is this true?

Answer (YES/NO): YES